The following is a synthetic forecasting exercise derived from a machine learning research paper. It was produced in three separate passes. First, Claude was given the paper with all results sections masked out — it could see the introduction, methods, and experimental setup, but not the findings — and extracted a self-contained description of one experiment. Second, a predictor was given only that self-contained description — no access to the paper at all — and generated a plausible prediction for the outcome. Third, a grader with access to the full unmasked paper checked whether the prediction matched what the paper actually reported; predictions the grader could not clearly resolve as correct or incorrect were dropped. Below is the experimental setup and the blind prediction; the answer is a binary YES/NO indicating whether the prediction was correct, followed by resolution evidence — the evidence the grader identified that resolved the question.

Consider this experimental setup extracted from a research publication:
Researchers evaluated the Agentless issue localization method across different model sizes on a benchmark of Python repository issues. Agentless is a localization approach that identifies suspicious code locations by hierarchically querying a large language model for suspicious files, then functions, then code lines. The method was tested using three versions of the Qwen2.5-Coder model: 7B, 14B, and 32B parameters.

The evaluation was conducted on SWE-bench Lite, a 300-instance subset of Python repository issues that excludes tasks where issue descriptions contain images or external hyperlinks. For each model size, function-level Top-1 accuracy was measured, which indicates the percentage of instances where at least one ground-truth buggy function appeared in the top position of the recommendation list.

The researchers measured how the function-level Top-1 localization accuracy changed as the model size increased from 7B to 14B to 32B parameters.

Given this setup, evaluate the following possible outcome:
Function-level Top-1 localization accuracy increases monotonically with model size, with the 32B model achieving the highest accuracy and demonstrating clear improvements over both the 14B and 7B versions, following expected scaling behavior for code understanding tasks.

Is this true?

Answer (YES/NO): YES